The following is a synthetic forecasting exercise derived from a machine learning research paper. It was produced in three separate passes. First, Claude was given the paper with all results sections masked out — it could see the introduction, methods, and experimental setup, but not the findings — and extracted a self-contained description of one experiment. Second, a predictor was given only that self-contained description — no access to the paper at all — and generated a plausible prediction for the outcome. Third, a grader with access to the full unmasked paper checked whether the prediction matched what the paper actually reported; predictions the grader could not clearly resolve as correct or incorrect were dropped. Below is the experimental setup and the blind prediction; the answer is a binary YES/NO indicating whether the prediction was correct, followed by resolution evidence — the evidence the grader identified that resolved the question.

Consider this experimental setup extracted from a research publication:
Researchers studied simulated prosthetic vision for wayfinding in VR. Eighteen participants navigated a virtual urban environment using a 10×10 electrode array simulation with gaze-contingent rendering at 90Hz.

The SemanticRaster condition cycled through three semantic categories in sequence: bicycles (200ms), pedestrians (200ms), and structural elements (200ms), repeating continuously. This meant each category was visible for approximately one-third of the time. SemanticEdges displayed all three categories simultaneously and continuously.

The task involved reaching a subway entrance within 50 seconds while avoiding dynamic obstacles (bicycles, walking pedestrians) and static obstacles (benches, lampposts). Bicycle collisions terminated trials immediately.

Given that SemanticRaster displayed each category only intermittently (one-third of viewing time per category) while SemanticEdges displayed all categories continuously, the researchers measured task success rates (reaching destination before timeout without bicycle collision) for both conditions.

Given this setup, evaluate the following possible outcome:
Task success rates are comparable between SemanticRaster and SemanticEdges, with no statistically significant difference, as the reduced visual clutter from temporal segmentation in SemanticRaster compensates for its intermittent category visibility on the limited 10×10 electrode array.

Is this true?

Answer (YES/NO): NO